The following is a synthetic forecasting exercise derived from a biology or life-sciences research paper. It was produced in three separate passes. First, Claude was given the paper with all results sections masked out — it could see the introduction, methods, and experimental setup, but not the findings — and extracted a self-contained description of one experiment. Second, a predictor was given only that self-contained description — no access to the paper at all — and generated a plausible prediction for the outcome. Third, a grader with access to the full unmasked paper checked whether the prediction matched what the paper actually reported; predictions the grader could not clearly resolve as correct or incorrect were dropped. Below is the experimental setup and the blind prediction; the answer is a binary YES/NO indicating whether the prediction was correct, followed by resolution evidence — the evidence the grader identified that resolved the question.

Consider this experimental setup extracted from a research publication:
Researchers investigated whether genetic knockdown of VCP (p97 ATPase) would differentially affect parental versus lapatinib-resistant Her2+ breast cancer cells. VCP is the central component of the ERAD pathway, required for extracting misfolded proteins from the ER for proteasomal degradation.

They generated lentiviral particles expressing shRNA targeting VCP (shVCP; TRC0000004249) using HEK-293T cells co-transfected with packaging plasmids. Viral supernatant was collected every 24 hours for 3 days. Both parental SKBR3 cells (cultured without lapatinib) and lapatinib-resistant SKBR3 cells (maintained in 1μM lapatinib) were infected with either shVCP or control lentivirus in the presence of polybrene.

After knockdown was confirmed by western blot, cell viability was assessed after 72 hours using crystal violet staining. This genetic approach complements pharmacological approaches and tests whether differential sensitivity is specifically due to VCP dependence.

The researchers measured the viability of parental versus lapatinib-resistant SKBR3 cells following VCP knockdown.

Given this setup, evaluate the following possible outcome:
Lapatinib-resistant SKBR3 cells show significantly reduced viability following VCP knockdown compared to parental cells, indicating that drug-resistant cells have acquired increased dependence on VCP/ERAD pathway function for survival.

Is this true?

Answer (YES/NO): YES